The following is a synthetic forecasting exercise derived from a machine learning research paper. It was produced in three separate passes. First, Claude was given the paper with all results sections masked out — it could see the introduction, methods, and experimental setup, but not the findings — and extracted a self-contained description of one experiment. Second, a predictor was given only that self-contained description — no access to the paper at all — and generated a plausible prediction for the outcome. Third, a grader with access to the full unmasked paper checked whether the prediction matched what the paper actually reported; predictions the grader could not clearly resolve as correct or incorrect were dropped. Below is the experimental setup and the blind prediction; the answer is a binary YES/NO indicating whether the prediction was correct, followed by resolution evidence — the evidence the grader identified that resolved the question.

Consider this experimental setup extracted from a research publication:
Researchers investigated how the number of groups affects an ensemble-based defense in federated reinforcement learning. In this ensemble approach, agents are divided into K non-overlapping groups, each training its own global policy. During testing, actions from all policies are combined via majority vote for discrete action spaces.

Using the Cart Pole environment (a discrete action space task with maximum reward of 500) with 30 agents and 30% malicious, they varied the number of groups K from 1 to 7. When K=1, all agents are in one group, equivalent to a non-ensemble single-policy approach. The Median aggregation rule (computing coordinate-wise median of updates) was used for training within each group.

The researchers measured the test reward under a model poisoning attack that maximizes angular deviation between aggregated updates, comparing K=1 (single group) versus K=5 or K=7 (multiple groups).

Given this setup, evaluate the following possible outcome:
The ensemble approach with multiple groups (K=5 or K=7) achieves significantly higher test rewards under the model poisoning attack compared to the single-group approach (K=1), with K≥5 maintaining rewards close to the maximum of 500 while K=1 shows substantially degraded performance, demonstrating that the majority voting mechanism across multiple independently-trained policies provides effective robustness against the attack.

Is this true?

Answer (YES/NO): YES